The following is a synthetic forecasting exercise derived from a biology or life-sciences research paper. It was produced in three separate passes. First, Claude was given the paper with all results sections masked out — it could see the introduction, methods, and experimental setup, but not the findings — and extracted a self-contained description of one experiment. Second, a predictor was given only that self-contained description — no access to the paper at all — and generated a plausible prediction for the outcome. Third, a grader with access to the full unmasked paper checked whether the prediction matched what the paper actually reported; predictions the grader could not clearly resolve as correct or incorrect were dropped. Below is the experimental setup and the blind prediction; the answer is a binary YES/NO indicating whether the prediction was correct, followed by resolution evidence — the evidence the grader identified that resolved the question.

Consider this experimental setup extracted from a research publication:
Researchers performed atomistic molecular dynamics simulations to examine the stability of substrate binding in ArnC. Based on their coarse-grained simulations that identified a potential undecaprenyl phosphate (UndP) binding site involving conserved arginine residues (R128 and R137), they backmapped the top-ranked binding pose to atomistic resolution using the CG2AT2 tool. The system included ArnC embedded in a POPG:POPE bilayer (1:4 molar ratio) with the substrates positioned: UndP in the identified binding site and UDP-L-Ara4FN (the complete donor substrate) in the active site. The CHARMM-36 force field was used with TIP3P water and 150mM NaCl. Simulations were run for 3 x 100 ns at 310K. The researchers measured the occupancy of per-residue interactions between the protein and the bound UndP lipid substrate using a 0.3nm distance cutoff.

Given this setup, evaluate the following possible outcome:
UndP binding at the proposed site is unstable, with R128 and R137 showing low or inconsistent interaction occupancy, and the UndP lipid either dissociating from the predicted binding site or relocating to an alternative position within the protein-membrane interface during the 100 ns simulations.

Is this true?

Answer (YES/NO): NO